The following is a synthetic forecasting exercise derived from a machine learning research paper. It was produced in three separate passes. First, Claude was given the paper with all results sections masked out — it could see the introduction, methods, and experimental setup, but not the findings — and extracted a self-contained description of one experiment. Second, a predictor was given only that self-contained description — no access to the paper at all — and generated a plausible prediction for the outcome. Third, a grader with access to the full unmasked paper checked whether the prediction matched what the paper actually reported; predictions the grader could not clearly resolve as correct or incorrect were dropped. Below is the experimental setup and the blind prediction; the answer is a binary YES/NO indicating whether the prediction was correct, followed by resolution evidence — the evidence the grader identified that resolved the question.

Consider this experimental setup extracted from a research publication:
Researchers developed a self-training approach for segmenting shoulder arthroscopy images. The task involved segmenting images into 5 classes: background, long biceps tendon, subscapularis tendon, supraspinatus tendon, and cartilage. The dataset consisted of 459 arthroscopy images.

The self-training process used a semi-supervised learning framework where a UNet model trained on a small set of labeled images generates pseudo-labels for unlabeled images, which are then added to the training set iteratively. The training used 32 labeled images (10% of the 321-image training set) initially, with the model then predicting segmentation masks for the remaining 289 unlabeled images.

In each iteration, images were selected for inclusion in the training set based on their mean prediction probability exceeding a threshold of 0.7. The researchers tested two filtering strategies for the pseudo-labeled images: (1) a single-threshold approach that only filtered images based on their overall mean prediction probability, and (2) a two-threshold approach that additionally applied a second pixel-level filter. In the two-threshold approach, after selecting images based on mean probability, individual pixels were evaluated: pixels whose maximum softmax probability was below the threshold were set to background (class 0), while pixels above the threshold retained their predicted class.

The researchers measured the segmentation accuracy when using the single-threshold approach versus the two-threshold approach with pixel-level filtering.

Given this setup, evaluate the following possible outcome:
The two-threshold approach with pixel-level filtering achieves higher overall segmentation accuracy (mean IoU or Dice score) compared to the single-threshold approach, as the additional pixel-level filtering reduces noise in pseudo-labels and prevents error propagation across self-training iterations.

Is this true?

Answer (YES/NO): YES